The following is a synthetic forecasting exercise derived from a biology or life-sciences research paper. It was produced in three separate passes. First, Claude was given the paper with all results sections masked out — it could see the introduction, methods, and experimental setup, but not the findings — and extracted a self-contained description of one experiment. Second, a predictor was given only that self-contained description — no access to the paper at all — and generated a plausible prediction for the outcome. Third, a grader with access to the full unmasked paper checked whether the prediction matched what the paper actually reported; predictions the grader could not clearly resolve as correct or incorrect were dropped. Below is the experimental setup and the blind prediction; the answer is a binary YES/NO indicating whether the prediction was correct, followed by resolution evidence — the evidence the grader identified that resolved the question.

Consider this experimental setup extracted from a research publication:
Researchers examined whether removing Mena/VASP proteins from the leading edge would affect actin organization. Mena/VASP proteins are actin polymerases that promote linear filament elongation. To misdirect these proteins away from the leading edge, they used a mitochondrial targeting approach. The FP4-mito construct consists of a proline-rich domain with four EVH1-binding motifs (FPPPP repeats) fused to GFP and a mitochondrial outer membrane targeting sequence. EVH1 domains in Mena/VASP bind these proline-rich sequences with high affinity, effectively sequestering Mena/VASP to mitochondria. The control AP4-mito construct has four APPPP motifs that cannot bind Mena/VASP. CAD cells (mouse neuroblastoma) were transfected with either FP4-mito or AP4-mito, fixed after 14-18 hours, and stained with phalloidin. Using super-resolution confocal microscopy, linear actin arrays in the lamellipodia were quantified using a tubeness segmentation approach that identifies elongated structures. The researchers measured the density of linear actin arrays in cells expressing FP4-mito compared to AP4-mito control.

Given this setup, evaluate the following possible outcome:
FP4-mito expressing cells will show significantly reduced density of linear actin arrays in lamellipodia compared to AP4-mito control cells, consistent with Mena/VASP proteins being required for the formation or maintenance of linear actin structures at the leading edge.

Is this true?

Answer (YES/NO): YES